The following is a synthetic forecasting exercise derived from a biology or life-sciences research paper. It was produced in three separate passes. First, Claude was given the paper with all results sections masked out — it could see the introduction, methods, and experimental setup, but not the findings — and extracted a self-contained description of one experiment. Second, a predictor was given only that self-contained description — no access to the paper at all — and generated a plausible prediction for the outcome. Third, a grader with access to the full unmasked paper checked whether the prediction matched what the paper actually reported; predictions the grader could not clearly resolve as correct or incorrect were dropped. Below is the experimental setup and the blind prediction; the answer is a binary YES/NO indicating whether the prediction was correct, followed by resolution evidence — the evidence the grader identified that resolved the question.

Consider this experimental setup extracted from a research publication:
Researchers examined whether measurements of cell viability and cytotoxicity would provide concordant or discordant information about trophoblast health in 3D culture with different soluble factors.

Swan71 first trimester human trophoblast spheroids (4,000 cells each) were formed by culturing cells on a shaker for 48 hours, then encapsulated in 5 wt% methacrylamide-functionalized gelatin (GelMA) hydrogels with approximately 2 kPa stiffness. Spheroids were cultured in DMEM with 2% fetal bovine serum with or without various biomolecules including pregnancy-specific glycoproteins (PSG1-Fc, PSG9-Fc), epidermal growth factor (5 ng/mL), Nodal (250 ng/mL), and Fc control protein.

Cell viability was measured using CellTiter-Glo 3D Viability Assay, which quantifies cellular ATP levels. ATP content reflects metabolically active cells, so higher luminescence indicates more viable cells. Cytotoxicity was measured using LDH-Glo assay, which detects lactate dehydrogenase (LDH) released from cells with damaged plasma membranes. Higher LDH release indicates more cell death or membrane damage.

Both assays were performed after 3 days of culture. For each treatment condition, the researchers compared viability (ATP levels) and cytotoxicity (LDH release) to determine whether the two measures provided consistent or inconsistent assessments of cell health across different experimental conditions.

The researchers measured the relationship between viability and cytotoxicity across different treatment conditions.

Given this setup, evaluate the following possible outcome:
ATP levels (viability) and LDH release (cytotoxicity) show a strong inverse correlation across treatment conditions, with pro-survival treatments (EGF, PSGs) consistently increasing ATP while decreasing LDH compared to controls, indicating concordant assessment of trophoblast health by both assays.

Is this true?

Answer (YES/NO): NO